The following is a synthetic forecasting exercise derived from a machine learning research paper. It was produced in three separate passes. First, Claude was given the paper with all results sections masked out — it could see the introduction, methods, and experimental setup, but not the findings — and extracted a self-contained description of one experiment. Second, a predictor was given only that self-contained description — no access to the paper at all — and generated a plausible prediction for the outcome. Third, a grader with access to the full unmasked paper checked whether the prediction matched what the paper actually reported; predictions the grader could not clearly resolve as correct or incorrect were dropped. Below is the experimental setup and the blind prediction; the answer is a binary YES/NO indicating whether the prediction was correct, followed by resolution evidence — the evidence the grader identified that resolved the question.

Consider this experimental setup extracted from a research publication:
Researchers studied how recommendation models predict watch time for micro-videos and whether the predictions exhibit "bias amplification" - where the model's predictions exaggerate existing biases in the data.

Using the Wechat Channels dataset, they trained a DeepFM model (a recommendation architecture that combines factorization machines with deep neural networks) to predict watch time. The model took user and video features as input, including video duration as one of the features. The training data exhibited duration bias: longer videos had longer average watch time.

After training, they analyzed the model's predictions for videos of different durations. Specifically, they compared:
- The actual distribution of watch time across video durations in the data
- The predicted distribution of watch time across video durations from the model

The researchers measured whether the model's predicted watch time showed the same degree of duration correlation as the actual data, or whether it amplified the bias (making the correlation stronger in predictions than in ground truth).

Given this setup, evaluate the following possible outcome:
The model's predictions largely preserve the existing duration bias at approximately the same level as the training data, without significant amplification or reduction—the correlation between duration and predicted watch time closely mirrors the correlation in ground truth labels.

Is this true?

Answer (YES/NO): NO